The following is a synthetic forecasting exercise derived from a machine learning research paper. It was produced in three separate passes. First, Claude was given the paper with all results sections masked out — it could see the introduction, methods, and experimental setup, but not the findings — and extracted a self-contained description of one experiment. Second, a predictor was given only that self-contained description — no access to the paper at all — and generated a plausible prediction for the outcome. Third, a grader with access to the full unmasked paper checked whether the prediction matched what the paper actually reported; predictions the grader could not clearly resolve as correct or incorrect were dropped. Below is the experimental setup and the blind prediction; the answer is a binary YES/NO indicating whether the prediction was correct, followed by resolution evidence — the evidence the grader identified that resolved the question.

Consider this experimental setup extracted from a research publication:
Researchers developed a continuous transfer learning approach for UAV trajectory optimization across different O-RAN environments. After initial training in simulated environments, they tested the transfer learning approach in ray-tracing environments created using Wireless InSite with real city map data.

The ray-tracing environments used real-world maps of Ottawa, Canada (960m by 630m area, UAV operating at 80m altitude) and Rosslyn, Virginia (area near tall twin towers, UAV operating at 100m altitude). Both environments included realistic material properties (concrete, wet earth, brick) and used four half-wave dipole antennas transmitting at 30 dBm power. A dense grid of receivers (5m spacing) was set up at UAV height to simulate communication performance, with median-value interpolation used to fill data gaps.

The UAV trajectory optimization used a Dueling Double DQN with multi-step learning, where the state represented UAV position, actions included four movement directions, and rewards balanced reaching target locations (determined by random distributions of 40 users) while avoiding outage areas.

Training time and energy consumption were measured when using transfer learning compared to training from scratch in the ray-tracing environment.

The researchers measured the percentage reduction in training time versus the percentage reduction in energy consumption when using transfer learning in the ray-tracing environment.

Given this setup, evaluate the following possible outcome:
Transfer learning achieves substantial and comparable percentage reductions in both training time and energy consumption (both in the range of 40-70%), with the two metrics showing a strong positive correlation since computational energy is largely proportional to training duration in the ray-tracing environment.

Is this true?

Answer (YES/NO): NO